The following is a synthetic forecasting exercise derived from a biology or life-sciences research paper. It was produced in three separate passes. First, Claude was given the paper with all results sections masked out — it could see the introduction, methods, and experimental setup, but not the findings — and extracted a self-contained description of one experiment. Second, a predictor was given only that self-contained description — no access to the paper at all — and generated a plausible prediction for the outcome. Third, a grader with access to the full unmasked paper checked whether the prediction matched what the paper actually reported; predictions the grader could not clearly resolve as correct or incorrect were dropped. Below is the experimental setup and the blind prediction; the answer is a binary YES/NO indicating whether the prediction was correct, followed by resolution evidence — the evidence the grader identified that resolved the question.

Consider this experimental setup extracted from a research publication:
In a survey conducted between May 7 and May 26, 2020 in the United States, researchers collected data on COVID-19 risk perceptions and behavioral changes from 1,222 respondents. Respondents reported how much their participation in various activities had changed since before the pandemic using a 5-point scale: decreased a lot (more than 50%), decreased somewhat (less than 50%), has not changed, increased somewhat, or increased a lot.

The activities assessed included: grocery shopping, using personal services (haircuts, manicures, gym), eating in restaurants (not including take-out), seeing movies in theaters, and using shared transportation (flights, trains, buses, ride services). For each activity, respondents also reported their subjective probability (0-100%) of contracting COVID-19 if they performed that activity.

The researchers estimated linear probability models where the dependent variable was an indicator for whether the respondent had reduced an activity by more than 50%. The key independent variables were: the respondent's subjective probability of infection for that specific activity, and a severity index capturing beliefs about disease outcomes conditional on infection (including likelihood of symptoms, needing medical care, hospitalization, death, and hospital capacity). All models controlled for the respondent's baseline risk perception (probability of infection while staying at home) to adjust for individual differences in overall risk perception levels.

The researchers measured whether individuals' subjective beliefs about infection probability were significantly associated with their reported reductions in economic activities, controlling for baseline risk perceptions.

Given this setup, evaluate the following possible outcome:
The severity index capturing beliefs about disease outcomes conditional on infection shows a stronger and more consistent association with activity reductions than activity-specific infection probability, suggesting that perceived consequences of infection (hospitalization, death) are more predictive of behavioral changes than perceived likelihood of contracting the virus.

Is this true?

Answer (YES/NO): NO